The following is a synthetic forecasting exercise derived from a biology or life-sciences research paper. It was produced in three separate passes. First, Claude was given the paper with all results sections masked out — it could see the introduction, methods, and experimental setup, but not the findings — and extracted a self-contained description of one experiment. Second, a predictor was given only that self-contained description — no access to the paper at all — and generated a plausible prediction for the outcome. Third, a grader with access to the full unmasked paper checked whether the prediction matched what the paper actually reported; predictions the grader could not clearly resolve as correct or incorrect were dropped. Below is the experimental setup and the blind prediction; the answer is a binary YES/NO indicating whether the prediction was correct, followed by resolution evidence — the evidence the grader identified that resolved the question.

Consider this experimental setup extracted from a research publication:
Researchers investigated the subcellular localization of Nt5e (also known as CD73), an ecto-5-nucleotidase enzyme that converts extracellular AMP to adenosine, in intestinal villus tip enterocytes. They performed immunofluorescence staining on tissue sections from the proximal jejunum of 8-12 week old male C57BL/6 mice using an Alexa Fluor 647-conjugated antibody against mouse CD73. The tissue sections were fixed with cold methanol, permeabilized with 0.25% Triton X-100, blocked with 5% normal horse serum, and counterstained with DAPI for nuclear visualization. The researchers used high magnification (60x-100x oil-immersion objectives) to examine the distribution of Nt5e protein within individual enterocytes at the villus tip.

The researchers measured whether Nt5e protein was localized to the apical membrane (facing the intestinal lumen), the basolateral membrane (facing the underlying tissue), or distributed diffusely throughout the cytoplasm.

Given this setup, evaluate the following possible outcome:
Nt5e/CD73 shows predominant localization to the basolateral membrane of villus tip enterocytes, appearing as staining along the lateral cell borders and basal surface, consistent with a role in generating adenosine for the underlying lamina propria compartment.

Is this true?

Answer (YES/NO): NO